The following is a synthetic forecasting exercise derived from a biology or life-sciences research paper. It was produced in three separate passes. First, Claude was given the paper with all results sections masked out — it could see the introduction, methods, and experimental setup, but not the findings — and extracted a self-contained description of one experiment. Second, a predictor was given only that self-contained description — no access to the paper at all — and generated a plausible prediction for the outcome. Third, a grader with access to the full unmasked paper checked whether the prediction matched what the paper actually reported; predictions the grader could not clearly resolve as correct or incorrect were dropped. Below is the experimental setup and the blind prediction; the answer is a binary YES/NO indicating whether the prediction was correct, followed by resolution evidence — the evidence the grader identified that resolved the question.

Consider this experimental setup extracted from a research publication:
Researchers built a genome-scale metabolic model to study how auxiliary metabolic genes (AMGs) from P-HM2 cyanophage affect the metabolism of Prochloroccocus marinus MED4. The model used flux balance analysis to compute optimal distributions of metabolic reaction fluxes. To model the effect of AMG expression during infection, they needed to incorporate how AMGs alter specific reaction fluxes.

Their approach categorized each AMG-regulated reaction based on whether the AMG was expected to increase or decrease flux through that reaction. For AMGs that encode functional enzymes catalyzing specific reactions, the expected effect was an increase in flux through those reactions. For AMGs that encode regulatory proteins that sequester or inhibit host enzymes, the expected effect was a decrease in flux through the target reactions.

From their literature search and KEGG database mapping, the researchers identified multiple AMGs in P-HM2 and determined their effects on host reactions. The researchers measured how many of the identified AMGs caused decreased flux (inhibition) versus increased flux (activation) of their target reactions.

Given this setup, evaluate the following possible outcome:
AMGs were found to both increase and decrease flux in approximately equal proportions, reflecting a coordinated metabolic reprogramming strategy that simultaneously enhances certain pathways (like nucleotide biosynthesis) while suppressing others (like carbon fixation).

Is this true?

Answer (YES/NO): NO